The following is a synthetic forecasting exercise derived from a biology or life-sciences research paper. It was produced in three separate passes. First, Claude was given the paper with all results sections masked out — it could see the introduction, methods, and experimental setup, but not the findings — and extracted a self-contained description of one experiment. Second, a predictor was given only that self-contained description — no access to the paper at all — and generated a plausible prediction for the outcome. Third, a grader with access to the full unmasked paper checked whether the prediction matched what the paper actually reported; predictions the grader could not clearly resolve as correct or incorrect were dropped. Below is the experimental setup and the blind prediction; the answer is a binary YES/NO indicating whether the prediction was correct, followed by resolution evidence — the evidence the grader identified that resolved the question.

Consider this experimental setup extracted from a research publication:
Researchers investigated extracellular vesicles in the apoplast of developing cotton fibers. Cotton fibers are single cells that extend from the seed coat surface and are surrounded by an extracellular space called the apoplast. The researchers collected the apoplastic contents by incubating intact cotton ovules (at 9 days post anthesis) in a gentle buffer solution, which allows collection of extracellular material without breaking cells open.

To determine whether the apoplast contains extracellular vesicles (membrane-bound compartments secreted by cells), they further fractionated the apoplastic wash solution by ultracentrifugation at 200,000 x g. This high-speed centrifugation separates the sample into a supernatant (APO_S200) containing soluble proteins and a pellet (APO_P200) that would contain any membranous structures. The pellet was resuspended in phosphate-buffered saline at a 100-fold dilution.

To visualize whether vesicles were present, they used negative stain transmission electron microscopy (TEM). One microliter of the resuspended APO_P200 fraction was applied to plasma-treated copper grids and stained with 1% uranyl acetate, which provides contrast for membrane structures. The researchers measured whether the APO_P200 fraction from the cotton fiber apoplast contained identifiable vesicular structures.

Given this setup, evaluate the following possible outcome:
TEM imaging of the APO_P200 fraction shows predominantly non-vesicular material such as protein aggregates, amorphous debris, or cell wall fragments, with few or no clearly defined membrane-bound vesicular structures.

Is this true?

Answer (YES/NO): NO